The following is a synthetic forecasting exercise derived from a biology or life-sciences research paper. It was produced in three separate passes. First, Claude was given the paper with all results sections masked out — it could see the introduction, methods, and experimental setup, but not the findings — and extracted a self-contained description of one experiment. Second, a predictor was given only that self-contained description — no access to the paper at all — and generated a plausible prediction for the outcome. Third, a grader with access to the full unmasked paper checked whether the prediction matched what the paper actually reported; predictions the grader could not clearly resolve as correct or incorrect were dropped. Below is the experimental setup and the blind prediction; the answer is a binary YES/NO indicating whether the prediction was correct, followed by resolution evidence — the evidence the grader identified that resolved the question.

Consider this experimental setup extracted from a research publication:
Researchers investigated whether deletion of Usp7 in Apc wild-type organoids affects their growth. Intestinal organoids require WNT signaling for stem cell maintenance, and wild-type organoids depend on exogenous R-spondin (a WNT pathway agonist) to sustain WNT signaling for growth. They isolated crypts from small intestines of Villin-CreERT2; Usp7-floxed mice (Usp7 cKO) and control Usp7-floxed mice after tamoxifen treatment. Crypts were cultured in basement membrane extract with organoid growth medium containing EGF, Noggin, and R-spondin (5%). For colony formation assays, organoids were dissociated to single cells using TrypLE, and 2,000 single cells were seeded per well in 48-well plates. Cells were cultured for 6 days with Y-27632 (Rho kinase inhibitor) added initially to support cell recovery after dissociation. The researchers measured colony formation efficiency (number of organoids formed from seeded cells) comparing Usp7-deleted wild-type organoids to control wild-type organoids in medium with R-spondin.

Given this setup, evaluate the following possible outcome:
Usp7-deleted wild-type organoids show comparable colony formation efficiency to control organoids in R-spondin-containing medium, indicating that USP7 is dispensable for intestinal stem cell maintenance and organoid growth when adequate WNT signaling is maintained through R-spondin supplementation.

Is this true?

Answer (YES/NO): YES